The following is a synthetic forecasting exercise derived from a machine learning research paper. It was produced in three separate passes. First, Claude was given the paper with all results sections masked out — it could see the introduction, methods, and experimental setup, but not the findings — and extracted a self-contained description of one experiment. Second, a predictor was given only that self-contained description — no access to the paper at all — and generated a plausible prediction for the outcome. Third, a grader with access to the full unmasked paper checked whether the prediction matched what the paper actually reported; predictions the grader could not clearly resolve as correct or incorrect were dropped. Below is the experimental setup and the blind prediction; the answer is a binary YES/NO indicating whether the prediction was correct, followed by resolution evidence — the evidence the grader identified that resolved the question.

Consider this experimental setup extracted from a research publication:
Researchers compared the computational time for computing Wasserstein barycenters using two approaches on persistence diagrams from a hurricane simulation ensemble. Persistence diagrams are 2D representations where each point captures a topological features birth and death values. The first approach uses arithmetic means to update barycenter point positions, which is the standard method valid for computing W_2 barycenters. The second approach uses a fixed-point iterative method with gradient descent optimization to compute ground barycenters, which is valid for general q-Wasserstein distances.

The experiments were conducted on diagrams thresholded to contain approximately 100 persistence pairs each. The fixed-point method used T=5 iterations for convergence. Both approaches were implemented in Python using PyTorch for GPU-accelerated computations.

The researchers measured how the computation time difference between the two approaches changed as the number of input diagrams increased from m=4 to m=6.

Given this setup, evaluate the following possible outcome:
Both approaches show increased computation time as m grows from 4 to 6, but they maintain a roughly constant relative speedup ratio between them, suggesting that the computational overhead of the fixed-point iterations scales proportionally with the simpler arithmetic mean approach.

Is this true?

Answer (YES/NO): NO